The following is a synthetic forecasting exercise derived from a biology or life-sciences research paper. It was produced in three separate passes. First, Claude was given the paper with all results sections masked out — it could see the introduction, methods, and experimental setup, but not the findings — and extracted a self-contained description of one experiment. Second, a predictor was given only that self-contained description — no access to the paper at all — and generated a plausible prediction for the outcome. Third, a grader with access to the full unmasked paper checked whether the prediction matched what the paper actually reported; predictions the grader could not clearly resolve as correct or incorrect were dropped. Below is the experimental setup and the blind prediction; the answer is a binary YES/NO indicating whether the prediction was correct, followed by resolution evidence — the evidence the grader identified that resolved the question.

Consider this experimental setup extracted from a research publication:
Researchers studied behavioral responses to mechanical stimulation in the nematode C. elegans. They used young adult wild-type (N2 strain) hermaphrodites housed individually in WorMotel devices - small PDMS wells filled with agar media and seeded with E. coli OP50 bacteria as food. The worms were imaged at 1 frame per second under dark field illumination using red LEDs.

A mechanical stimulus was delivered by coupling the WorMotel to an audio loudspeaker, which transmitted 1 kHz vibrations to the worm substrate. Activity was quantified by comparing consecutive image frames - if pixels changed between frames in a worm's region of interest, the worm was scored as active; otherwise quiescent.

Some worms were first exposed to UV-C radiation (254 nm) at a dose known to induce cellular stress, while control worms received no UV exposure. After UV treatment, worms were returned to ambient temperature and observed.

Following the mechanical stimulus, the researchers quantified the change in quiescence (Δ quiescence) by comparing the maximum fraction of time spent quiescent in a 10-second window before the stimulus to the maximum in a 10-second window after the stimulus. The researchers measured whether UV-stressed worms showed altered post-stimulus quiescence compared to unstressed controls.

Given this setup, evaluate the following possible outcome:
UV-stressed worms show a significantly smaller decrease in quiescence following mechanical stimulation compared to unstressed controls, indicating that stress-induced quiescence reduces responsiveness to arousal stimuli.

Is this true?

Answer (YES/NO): NO